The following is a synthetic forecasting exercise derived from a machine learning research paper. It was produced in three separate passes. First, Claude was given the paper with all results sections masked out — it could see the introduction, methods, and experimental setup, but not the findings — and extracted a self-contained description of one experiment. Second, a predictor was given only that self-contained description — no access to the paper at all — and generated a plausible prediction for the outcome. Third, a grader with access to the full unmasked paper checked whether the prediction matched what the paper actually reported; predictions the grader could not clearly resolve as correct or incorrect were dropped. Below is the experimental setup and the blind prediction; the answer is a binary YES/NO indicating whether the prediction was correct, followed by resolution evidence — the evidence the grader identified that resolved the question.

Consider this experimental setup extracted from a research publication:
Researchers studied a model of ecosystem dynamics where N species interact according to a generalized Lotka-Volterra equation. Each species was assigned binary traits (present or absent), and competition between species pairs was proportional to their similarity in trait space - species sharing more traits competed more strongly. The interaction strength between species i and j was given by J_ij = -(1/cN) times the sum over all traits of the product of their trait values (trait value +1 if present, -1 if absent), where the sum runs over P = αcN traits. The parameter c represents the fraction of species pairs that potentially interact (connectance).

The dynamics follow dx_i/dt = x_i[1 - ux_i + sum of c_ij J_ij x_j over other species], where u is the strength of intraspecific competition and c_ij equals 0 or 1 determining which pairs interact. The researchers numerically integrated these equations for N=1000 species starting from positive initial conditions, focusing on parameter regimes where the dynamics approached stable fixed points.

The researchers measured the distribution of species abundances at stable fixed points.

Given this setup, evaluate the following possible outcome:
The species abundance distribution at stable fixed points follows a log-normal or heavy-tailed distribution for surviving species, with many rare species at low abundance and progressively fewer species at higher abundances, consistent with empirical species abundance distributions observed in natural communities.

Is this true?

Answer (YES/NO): NO